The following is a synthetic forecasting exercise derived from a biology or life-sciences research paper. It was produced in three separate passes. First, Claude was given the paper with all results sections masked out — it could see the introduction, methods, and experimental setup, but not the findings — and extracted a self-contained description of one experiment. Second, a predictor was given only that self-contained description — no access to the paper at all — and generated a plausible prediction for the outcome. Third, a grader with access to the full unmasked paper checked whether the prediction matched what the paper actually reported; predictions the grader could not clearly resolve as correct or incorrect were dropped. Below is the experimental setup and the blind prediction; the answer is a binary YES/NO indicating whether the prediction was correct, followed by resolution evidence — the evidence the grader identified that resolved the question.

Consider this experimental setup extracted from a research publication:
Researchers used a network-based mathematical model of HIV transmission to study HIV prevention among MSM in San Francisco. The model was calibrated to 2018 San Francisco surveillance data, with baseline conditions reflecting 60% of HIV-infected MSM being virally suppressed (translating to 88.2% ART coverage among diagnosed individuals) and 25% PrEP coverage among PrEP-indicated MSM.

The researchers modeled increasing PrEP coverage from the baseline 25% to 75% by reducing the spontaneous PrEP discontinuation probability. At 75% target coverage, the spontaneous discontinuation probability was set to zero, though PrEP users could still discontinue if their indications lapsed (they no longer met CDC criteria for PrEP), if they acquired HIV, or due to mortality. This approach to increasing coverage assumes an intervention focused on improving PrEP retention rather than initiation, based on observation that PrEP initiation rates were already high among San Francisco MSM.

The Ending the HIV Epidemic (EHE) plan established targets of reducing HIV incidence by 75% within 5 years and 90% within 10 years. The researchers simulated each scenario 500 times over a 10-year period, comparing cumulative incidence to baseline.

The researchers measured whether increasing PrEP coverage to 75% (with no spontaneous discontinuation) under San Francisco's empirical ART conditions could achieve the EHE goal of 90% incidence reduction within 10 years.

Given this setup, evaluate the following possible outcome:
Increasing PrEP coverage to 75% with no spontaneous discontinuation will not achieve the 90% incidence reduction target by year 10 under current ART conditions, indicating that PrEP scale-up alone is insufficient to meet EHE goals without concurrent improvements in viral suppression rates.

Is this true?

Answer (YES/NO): YES